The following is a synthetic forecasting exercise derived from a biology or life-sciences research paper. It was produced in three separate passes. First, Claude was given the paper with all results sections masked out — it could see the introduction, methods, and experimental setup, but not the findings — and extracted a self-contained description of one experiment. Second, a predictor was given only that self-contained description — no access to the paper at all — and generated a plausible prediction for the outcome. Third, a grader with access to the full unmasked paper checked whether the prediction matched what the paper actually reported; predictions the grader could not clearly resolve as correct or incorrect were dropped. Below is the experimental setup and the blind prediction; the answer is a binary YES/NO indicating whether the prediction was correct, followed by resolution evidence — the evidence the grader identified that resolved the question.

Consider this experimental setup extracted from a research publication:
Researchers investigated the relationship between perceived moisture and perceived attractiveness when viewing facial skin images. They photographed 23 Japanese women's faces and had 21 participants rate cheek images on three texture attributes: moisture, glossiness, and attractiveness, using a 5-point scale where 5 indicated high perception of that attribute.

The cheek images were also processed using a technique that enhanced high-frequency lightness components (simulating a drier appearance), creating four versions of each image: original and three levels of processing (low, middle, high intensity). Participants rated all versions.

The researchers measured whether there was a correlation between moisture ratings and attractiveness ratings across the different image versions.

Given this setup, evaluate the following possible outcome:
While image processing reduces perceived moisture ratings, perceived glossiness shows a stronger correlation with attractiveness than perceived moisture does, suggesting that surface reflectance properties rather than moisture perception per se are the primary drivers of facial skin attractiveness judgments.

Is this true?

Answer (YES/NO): NO